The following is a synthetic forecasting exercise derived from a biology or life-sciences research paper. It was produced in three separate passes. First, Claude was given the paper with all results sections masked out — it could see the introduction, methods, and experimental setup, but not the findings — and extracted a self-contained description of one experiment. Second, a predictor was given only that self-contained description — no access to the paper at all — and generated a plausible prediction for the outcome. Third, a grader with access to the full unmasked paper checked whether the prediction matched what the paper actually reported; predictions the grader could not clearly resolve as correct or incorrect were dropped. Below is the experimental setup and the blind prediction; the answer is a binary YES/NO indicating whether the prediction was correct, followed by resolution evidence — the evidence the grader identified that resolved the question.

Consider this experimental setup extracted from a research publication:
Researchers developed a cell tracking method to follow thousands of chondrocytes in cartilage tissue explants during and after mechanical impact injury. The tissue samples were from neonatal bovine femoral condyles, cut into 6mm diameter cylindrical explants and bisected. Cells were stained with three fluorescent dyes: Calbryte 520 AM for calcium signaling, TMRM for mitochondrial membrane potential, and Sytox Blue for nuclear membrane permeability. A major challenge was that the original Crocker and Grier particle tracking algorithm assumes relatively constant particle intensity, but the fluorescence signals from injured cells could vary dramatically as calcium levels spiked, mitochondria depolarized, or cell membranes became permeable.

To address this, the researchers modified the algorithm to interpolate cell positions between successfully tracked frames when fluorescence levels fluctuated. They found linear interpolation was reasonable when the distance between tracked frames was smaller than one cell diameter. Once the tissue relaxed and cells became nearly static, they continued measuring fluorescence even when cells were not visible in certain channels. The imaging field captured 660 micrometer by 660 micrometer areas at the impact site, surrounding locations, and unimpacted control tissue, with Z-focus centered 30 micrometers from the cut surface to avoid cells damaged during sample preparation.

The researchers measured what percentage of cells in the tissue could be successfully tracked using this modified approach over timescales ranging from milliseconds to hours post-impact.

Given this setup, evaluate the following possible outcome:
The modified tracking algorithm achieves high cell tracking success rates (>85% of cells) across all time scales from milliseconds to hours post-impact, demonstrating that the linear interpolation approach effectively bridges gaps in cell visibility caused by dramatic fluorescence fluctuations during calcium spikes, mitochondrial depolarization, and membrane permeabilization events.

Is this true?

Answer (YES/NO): YES